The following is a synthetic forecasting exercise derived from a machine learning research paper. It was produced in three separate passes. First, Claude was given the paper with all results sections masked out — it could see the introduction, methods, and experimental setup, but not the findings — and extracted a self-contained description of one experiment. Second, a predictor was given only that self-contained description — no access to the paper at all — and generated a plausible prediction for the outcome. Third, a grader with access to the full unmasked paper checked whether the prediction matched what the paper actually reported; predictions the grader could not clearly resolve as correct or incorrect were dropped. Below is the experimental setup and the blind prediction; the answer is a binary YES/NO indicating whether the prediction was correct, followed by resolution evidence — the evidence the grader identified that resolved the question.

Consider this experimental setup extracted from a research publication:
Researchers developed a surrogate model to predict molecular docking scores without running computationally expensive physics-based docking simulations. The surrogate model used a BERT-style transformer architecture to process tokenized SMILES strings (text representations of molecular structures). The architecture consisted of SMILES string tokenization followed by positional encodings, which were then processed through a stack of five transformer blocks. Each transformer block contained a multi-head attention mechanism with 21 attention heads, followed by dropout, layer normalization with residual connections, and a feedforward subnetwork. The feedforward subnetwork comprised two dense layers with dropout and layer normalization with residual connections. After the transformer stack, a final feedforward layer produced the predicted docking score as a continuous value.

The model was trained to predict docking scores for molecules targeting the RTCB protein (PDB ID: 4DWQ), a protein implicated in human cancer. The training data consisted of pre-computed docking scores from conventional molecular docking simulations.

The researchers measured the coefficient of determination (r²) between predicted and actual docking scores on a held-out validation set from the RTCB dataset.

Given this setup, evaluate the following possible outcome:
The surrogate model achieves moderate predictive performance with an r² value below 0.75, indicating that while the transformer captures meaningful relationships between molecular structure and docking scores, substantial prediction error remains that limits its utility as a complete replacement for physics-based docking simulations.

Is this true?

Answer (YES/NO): YES